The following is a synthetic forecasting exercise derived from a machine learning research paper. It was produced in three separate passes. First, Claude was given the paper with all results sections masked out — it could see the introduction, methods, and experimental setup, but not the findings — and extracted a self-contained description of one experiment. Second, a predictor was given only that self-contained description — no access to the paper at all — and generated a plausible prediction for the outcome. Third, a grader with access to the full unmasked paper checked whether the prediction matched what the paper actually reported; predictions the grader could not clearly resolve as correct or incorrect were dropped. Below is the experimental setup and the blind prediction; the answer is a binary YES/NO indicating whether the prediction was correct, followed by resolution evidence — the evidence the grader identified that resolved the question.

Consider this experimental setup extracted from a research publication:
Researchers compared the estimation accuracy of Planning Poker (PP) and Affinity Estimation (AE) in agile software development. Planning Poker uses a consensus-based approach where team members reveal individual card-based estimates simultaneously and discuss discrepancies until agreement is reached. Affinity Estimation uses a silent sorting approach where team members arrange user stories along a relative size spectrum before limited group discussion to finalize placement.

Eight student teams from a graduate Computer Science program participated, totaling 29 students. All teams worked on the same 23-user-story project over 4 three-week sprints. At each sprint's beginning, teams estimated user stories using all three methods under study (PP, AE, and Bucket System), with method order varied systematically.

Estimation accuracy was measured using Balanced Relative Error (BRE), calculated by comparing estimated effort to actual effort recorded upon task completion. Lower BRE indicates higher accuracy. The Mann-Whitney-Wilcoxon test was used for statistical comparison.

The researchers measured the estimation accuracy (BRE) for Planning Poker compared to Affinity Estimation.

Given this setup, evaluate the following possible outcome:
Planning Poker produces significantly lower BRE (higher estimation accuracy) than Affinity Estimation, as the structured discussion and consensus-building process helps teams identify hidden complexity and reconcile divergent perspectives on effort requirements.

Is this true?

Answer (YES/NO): YES